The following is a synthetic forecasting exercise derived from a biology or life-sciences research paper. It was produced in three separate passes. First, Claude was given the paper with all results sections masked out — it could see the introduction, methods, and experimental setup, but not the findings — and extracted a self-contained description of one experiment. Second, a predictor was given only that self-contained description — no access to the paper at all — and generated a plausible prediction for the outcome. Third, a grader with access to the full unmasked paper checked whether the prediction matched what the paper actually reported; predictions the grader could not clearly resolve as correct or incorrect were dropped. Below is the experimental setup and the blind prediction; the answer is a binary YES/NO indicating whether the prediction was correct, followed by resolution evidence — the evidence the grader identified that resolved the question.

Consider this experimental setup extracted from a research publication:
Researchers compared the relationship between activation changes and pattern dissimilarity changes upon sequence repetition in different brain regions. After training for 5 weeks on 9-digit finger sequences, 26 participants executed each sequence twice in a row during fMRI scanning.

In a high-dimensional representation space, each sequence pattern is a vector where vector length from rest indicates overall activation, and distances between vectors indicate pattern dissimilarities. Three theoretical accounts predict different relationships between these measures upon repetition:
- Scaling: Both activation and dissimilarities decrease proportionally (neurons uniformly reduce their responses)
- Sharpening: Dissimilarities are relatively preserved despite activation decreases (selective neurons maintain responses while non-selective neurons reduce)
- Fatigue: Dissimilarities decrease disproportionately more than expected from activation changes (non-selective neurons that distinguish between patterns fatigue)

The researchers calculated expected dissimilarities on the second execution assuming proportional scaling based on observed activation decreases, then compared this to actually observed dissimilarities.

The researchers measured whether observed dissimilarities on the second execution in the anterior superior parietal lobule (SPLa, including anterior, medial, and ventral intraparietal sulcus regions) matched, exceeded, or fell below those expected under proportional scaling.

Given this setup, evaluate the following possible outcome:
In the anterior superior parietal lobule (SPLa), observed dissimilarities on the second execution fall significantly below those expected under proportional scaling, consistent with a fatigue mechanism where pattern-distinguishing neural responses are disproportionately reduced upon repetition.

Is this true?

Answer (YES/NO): NO